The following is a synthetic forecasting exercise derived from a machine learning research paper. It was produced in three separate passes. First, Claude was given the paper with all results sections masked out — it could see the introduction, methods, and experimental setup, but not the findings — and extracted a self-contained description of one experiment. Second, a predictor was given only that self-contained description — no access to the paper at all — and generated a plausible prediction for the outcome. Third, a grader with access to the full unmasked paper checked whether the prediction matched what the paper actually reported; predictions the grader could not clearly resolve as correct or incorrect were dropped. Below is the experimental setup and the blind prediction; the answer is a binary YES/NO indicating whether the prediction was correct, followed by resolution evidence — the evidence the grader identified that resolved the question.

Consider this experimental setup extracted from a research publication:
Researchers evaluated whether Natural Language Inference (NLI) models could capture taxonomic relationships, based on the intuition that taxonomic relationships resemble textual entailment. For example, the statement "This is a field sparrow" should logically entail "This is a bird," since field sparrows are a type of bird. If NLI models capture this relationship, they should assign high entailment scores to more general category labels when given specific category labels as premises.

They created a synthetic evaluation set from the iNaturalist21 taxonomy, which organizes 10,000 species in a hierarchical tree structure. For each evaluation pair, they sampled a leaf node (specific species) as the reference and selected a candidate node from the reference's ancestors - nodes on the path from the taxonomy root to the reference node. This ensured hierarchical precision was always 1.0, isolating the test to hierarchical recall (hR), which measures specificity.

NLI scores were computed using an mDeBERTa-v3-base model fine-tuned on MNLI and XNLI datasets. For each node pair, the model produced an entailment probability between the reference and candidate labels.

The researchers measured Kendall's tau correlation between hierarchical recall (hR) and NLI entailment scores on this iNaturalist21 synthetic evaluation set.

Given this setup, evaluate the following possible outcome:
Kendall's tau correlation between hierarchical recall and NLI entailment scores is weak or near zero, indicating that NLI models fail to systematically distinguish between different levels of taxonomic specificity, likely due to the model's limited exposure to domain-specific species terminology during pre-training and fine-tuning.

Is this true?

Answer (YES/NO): NO